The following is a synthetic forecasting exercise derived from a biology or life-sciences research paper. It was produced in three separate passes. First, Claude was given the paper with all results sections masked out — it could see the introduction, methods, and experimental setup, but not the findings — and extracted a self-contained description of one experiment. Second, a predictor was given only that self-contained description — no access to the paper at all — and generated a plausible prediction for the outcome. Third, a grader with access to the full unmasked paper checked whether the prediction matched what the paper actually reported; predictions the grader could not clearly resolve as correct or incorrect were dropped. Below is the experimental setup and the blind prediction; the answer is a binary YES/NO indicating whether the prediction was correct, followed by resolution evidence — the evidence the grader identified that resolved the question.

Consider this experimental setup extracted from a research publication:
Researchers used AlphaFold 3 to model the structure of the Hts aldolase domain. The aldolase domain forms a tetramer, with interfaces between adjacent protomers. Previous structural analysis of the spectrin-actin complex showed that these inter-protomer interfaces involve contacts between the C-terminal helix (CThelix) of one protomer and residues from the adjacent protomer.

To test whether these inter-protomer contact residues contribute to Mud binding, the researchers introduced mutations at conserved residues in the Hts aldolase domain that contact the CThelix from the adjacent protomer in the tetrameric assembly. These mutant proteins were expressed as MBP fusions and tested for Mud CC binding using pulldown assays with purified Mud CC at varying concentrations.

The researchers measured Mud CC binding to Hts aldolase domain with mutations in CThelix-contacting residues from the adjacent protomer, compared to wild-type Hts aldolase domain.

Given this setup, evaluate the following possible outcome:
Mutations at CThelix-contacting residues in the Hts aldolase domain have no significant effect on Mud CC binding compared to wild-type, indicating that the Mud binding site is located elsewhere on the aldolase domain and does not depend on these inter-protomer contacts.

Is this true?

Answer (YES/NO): NO